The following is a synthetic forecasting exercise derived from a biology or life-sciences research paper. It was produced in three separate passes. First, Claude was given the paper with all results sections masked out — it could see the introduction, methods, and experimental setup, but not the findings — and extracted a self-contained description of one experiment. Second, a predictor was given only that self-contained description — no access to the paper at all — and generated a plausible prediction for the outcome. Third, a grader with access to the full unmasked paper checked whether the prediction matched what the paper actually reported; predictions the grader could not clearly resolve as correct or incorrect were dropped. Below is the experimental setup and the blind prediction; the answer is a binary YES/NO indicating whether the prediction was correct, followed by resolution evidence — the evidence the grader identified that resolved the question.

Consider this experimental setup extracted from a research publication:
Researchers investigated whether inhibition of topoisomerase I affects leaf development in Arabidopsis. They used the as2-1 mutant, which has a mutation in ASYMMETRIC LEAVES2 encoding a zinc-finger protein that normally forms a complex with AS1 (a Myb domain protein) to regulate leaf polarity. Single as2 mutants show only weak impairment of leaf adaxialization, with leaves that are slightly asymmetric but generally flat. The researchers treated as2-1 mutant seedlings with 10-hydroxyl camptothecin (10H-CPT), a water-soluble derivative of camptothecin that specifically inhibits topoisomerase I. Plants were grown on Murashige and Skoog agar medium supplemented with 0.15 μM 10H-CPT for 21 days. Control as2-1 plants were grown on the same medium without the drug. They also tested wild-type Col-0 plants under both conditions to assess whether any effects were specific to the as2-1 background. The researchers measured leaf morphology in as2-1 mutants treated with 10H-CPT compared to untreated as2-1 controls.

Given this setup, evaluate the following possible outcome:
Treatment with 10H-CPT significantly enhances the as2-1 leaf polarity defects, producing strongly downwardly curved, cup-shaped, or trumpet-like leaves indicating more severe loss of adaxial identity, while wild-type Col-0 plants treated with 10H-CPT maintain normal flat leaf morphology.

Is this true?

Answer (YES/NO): NO